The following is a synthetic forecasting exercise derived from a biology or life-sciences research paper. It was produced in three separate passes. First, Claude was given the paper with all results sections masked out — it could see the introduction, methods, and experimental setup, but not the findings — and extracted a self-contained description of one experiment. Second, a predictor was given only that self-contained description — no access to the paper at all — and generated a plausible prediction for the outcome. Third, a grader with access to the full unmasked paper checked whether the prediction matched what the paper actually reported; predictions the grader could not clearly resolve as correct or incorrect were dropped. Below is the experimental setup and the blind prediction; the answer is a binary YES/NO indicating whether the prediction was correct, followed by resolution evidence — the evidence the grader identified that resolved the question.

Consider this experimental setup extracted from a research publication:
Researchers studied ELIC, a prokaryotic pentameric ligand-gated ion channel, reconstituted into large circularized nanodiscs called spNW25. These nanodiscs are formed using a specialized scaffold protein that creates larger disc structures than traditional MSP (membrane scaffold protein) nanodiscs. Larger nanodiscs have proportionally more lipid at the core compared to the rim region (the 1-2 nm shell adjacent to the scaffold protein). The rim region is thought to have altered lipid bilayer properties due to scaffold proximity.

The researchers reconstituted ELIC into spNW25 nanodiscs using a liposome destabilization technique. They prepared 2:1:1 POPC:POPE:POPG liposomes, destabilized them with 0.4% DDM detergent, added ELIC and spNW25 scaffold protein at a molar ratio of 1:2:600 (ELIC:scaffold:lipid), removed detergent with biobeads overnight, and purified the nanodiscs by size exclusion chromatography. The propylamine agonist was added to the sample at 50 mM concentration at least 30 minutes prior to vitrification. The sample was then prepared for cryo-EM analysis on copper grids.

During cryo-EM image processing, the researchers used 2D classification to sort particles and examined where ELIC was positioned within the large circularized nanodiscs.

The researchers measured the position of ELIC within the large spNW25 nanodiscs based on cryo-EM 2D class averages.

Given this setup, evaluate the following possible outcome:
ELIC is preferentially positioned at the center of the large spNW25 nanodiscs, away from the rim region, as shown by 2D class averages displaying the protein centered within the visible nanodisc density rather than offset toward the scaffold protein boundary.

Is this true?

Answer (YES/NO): NO